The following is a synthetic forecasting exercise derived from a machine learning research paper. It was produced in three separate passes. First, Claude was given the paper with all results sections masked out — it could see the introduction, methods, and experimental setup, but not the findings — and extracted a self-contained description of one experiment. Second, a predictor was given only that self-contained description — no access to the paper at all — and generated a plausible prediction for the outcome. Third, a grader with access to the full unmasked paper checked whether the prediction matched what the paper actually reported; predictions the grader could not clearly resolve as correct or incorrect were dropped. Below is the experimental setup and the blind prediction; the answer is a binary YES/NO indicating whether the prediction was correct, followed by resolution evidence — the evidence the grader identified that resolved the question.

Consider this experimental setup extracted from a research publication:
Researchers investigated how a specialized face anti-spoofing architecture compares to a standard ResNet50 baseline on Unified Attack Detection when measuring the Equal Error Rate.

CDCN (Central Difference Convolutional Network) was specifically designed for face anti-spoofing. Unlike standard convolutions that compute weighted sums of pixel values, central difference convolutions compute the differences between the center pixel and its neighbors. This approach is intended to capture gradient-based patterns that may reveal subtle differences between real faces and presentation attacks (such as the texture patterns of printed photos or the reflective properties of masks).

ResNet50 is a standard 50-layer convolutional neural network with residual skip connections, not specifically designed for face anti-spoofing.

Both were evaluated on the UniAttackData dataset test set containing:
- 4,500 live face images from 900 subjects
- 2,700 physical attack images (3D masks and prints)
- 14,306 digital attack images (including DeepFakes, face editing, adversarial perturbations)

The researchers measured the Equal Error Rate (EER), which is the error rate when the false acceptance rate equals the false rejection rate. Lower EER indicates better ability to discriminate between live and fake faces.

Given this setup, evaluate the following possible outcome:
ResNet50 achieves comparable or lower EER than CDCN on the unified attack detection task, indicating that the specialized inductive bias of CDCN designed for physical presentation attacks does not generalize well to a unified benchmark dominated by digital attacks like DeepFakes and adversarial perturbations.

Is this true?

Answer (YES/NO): YES